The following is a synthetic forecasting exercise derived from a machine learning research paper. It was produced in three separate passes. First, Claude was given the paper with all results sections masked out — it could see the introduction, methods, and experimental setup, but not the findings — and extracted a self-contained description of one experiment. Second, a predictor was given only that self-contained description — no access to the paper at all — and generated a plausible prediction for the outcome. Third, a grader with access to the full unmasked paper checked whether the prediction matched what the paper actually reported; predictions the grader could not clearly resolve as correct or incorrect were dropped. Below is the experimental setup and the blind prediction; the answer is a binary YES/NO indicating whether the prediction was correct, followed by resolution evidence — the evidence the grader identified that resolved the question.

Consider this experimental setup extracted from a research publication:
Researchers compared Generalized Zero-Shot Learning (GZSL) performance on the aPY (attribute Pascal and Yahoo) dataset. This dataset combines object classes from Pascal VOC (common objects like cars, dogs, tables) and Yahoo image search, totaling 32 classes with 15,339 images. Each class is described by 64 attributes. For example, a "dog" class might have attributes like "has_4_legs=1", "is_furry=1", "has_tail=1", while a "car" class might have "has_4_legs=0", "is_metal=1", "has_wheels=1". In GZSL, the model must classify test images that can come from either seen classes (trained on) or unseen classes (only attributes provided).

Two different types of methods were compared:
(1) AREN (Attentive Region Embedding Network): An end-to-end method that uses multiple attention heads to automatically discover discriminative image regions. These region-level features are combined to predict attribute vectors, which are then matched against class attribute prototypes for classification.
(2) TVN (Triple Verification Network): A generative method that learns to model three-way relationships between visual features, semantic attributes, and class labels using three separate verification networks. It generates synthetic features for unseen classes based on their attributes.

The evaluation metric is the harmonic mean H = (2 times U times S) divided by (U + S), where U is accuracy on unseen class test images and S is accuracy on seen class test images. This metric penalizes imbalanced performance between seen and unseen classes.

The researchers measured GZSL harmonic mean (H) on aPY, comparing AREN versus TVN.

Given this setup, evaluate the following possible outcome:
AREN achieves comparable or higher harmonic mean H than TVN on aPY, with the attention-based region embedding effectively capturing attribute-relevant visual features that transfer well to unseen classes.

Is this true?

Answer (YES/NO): YES